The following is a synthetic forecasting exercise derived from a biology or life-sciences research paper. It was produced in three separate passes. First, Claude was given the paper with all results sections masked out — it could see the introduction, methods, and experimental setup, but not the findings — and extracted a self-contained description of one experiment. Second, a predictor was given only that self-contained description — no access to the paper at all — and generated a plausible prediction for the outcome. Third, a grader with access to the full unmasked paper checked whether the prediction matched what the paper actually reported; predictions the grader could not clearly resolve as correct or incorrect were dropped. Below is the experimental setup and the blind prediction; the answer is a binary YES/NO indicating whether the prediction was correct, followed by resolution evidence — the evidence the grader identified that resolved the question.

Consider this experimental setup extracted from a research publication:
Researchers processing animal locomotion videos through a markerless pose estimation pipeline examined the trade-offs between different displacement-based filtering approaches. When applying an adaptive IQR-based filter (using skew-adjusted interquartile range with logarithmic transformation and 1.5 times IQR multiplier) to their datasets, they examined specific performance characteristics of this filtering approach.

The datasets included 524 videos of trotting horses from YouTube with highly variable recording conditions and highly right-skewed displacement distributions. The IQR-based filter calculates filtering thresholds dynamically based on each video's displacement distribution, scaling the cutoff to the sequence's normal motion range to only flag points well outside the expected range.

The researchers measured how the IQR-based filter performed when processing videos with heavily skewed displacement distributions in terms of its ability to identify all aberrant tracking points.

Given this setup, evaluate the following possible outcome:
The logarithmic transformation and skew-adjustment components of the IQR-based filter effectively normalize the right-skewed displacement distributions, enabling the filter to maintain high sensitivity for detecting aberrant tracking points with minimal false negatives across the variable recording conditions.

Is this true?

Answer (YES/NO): NO